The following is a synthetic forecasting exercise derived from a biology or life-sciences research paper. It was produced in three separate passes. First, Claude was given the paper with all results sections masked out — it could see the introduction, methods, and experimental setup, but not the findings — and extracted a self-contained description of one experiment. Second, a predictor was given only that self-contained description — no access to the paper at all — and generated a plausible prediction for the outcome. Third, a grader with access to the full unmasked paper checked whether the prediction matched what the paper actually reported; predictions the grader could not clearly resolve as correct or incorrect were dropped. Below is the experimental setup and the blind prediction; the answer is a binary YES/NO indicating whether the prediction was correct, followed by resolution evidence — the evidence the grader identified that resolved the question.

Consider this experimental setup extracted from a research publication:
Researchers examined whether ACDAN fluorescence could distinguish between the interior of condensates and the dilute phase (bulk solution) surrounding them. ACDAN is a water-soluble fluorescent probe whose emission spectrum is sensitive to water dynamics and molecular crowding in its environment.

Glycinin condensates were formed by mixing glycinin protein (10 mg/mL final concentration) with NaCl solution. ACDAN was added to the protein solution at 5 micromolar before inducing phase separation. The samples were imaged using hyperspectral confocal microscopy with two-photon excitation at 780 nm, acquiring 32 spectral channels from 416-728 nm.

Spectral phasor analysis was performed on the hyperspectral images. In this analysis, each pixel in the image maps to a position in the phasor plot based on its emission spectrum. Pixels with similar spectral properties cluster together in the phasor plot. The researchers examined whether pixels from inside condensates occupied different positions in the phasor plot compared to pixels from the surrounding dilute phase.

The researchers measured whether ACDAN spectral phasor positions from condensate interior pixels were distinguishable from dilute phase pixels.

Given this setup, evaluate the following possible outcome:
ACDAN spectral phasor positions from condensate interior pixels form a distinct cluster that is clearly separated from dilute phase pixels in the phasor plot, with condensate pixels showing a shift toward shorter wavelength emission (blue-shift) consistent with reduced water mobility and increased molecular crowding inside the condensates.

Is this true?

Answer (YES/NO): NO